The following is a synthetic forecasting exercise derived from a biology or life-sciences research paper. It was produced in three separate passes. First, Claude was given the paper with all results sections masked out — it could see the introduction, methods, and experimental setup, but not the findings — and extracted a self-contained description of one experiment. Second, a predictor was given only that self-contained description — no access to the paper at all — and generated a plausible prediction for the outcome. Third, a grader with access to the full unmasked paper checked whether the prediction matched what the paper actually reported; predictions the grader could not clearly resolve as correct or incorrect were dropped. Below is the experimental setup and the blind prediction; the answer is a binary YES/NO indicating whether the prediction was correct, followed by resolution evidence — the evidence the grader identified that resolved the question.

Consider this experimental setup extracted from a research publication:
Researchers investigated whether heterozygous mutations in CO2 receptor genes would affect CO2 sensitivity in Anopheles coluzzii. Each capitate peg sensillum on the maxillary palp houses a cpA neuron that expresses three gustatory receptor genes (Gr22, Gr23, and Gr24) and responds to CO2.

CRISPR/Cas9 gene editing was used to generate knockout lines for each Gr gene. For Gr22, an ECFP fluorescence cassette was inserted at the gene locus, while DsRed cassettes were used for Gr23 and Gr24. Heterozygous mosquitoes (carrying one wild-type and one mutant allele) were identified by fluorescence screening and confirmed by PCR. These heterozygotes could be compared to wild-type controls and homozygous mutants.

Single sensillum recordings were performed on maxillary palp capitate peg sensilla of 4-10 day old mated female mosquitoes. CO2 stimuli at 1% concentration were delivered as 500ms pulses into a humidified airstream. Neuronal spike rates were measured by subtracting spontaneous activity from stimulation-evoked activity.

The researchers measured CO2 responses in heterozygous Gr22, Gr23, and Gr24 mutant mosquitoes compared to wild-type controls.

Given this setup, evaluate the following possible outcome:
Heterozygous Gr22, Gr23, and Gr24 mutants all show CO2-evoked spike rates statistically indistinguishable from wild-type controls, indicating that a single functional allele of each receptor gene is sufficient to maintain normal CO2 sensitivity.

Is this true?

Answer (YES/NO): YES